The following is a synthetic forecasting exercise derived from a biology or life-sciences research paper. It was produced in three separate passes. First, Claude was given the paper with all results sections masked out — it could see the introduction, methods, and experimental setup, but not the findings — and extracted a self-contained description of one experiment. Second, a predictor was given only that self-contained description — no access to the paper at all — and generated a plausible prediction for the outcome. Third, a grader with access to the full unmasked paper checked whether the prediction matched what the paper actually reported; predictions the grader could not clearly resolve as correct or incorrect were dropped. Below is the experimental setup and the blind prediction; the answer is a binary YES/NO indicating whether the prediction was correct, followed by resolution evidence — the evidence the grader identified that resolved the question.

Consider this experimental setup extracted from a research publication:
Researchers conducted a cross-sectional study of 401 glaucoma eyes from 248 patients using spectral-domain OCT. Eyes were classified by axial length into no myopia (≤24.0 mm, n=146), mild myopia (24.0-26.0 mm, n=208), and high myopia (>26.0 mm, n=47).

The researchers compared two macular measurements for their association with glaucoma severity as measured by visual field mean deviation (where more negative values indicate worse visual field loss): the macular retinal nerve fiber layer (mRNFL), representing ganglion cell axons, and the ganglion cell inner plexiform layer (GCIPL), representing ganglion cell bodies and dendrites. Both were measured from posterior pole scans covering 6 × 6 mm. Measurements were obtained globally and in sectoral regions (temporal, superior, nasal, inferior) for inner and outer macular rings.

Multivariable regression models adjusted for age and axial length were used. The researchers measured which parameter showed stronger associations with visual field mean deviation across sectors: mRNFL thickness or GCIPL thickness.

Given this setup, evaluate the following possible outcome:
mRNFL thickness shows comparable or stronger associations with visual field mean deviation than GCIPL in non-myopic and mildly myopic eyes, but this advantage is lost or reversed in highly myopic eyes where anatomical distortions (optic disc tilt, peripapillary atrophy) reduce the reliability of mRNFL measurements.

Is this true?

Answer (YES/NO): NO